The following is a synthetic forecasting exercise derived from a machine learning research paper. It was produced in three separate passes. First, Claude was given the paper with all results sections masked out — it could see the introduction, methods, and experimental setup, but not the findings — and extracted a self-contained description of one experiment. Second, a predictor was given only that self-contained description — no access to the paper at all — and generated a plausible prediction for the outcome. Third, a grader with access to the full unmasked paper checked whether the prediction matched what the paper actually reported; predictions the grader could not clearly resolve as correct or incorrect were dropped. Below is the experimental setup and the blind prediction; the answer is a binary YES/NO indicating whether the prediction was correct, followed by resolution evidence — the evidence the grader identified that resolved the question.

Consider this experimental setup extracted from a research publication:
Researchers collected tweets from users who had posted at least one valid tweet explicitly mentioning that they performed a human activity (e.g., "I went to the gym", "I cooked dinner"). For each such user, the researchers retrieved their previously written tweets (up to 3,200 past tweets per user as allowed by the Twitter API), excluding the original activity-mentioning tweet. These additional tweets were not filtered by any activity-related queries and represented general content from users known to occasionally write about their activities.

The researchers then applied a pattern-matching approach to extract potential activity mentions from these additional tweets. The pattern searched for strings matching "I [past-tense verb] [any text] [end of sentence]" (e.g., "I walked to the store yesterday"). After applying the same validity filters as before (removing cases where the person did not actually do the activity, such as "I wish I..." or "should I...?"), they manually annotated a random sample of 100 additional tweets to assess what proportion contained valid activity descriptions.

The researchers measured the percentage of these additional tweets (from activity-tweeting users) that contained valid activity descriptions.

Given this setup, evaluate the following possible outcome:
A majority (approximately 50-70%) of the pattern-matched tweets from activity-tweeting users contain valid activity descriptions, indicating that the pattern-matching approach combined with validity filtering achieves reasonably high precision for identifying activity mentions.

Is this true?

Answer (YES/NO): NO